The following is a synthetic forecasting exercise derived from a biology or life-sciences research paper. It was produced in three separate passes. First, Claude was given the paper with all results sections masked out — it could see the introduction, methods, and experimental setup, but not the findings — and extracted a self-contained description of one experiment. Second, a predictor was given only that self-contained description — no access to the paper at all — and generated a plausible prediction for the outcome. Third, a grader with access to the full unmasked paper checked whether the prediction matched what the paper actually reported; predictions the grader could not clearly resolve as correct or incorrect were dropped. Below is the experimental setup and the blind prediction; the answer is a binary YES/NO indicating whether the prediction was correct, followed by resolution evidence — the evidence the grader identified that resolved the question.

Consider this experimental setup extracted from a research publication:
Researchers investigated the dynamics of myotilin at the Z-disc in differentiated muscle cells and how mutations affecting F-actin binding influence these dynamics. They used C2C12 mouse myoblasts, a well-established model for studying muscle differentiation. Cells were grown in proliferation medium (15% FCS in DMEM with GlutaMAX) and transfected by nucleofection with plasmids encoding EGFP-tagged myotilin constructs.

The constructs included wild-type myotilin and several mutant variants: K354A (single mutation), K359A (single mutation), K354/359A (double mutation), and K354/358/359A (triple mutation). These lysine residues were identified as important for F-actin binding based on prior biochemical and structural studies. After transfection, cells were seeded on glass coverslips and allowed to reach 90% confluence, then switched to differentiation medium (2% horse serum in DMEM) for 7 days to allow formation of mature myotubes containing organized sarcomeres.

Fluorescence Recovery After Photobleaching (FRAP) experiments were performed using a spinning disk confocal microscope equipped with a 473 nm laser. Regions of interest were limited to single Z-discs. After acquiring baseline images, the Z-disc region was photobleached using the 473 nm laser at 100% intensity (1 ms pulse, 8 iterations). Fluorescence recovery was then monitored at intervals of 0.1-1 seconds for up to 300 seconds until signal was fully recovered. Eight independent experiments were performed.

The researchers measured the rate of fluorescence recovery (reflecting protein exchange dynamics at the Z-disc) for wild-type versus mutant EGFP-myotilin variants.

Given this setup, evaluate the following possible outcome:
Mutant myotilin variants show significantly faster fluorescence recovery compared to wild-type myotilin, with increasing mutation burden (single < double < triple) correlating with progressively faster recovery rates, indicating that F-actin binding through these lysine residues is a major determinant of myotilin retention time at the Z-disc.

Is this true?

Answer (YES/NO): YES